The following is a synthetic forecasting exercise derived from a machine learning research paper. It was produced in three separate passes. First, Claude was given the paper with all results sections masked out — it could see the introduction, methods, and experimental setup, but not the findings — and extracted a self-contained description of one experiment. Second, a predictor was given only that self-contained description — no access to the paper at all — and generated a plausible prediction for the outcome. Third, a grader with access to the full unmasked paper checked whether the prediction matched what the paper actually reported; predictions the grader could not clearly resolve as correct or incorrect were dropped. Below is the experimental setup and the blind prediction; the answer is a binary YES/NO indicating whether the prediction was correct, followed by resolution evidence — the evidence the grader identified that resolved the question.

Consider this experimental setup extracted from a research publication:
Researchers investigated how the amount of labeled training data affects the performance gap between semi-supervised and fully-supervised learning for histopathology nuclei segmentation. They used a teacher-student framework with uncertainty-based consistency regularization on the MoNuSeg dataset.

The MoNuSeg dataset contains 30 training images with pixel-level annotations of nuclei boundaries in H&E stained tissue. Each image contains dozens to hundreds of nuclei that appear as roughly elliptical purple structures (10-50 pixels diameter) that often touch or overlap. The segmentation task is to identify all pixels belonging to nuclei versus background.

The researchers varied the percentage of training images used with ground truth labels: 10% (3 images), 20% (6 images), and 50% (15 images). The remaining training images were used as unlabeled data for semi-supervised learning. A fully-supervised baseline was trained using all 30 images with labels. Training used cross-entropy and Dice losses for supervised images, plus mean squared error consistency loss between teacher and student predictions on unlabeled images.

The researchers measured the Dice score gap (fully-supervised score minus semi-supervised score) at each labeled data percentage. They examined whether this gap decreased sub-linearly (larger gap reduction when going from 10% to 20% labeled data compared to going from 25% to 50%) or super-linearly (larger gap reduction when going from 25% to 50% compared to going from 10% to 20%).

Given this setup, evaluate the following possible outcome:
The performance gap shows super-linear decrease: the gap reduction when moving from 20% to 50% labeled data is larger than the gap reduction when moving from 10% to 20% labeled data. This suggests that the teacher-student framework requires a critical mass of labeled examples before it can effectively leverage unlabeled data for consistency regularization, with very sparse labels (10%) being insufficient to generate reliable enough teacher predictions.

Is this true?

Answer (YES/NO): NO